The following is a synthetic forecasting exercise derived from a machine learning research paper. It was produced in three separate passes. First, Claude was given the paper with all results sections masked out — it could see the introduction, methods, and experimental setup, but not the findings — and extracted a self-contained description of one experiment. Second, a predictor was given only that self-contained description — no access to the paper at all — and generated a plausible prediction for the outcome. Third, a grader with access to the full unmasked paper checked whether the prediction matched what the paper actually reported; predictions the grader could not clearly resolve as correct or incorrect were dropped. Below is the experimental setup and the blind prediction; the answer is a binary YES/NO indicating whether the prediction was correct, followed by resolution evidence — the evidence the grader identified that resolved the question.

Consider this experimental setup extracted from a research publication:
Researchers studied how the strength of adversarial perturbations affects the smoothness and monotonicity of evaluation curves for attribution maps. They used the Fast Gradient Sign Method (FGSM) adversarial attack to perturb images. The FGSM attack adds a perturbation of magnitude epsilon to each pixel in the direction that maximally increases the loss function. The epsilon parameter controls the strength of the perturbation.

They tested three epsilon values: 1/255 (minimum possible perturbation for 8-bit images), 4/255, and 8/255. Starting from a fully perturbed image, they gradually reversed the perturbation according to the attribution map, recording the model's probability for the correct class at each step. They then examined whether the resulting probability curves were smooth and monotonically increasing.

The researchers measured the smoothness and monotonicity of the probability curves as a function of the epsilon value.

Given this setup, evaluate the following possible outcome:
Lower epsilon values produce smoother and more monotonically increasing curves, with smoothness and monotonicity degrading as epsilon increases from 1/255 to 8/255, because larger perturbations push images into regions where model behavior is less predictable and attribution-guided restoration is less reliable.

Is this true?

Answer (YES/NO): YES